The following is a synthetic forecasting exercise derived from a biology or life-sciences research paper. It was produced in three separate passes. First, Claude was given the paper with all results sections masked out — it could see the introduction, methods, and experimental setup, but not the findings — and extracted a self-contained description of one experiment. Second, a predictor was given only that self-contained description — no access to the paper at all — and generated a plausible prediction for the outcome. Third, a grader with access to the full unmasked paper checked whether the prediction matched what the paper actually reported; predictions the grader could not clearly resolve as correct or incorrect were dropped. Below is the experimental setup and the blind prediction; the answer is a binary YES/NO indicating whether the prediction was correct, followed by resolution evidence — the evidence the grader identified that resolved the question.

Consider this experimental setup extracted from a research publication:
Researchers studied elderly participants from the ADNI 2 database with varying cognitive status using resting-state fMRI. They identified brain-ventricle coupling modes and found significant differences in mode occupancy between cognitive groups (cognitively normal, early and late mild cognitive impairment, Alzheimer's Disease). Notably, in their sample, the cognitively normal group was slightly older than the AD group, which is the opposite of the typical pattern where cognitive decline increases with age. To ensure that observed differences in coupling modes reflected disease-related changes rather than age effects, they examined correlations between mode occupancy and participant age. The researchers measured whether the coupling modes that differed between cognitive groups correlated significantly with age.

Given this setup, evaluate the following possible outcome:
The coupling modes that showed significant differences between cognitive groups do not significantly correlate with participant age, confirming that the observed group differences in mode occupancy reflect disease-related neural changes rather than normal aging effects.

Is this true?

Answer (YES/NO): YES